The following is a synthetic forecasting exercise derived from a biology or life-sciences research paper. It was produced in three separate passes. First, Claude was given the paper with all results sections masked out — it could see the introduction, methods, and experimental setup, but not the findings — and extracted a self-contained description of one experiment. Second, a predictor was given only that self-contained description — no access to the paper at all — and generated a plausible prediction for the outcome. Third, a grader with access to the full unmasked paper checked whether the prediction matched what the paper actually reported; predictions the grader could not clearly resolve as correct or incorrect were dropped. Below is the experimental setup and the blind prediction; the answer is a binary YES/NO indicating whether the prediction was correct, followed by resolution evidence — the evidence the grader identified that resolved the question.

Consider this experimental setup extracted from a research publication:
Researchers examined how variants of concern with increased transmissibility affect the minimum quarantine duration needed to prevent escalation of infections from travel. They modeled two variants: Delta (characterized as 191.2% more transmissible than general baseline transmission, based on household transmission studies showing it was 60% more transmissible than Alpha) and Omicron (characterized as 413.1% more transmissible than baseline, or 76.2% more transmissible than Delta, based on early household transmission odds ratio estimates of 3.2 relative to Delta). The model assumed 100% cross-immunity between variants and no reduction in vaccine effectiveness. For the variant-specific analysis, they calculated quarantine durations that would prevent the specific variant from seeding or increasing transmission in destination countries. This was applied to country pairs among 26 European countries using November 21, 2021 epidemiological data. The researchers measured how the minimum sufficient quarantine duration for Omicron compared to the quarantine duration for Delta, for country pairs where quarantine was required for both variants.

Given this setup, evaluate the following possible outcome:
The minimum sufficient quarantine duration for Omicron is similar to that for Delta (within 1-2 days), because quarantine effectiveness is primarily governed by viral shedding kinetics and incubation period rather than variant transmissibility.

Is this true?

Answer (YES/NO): NO